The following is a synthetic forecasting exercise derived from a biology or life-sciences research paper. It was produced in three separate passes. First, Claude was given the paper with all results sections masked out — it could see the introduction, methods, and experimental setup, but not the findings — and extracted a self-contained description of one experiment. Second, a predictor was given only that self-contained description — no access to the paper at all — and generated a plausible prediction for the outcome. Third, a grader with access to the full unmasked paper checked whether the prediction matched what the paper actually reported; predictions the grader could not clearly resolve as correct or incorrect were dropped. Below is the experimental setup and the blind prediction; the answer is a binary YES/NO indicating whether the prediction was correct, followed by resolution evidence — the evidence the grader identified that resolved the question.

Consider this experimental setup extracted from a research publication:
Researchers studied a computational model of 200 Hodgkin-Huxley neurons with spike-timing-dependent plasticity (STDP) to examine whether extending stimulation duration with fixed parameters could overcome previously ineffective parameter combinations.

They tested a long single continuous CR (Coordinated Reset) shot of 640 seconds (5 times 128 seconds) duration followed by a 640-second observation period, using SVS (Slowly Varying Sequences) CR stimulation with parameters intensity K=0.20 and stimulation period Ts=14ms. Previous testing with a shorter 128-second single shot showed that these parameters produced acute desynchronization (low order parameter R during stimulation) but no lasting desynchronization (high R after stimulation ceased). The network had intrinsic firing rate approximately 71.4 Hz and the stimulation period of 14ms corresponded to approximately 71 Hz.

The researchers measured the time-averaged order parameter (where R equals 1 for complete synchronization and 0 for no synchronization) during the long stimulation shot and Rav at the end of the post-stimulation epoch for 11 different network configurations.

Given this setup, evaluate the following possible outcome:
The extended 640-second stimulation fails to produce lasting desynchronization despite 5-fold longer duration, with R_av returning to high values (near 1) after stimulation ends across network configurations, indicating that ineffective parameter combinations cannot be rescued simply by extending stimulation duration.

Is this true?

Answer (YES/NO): YES